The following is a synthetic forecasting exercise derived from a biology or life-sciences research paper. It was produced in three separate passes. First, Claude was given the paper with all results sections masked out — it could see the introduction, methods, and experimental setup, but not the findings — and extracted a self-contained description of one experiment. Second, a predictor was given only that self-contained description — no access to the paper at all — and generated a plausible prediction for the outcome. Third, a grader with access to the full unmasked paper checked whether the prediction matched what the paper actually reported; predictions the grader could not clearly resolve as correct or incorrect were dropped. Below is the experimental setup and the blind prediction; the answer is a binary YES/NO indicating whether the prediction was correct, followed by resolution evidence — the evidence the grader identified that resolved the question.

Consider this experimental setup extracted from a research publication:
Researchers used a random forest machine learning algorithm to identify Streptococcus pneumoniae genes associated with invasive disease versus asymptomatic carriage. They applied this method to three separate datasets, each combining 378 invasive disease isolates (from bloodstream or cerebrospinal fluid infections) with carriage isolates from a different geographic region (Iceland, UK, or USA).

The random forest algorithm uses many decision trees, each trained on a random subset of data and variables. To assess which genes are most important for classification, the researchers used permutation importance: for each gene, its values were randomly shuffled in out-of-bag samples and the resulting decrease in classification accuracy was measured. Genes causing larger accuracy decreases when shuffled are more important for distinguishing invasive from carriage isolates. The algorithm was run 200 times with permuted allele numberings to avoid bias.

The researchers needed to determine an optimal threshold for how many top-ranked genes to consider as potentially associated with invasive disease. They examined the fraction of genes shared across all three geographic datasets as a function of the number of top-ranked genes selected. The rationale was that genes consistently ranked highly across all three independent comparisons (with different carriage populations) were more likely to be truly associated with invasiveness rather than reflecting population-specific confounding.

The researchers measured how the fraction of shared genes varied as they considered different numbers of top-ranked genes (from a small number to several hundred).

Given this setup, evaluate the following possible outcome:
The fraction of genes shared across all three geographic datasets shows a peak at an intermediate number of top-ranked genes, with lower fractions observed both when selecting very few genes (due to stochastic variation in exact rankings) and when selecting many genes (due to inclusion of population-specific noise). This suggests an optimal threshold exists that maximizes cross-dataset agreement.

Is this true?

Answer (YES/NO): YES